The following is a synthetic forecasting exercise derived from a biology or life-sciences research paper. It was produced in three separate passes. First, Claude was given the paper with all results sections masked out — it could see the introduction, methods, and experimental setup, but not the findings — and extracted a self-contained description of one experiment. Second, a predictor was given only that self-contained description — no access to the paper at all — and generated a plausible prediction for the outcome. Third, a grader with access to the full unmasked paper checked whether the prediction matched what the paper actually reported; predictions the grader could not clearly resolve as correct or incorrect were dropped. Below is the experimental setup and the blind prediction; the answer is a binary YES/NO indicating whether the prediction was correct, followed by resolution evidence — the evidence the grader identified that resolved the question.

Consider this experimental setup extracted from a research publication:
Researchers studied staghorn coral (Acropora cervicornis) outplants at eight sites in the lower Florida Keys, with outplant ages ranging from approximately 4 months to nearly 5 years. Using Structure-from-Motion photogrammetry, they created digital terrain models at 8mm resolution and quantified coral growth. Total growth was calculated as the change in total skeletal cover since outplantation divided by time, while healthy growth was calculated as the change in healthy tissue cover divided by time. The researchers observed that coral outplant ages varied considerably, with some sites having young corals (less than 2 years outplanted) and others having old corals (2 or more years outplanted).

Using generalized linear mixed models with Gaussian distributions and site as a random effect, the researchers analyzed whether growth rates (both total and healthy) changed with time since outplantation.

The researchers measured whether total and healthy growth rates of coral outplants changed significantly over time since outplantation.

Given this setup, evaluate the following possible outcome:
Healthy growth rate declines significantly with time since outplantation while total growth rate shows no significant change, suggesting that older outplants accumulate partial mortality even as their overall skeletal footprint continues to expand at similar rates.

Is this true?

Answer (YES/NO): NO